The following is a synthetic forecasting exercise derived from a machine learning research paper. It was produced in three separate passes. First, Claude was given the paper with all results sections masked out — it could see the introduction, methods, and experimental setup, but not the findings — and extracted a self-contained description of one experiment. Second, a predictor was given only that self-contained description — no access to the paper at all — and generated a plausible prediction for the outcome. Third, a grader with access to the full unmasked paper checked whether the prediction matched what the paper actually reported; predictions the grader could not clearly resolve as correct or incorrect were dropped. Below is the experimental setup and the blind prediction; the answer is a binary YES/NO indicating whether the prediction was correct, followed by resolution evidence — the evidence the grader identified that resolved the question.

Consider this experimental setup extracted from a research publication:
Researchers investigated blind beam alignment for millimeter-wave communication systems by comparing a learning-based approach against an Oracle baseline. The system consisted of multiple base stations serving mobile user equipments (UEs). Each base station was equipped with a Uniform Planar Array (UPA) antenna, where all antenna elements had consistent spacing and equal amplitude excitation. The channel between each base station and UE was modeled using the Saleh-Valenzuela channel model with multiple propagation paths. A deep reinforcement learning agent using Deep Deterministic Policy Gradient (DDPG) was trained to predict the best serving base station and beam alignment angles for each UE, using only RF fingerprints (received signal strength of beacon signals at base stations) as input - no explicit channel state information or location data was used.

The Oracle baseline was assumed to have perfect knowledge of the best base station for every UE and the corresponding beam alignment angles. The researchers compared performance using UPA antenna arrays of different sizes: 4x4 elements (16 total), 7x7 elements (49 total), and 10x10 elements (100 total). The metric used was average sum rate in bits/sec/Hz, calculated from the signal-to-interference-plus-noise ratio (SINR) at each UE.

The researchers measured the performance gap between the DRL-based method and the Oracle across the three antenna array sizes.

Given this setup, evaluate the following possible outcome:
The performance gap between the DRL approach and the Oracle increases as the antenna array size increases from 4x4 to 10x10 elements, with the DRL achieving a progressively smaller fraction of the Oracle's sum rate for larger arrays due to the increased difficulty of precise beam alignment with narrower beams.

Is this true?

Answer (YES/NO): YES